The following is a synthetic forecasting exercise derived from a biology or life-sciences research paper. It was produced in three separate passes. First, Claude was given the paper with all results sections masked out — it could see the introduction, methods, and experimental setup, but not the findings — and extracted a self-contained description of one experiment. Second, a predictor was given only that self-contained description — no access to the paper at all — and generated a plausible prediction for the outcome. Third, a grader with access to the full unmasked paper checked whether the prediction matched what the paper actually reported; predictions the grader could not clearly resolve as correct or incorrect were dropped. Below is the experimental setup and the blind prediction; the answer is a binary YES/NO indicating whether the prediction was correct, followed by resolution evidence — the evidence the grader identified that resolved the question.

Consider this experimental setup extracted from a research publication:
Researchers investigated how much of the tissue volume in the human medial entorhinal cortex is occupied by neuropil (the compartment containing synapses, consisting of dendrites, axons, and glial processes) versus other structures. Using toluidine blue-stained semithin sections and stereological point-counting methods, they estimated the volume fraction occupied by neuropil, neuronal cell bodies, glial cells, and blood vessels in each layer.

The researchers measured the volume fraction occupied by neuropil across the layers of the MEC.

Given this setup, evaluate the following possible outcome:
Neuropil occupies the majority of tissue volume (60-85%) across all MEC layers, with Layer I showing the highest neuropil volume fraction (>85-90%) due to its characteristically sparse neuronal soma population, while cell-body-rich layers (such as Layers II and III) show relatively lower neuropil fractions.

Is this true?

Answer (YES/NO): NO